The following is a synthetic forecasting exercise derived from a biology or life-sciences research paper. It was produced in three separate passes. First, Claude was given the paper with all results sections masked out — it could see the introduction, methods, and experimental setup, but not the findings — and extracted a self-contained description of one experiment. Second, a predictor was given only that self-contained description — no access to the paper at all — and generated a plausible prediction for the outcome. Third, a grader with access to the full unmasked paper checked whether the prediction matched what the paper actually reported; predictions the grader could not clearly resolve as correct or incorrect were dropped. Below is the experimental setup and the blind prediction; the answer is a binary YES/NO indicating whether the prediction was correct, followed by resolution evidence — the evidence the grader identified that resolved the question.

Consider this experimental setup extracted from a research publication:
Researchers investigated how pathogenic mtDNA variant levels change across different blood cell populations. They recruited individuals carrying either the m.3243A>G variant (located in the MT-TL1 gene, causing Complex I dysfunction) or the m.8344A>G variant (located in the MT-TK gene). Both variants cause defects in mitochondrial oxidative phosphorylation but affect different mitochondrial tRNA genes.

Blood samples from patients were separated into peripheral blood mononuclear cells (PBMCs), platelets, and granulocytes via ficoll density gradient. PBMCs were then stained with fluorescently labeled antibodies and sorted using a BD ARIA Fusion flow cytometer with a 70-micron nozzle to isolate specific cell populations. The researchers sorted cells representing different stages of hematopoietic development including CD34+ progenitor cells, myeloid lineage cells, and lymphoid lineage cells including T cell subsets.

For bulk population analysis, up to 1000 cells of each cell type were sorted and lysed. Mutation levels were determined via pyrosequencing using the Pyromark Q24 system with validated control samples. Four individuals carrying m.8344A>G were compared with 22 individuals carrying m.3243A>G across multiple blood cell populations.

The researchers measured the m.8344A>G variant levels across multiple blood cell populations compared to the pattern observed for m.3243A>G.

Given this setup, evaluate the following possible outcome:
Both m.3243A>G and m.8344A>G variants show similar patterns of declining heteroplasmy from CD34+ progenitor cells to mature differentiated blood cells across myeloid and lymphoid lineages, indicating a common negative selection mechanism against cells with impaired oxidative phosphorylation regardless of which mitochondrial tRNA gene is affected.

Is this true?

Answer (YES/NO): YES